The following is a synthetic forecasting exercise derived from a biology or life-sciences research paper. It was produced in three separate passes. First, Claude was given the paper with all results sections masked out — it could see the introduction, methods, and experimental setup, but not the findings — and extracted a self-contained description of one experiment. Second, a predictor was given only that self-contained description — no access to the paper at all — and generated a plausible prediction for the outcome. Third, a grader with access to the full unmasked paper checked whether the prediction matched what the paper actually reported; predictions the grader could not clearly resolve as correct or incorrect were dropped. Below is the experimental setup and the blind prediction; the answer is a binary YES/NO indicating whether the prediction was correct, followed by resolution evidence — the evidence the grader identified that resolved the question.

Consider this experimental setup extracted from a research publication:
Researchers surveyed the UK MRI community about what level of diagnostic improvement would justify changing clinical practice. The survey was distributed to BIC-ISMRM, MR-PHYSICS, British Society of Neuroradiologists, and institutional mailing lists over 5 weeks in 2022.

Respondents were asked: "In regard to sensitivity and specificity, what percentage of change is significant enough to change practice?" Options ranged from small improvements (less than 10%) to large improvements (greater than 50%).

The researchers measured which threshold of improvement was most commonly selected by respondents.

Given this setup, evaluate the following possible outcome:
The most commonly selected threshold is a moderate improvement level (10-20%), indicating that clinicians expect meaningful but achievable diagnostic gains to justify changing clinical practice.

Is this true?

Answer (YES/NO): NO